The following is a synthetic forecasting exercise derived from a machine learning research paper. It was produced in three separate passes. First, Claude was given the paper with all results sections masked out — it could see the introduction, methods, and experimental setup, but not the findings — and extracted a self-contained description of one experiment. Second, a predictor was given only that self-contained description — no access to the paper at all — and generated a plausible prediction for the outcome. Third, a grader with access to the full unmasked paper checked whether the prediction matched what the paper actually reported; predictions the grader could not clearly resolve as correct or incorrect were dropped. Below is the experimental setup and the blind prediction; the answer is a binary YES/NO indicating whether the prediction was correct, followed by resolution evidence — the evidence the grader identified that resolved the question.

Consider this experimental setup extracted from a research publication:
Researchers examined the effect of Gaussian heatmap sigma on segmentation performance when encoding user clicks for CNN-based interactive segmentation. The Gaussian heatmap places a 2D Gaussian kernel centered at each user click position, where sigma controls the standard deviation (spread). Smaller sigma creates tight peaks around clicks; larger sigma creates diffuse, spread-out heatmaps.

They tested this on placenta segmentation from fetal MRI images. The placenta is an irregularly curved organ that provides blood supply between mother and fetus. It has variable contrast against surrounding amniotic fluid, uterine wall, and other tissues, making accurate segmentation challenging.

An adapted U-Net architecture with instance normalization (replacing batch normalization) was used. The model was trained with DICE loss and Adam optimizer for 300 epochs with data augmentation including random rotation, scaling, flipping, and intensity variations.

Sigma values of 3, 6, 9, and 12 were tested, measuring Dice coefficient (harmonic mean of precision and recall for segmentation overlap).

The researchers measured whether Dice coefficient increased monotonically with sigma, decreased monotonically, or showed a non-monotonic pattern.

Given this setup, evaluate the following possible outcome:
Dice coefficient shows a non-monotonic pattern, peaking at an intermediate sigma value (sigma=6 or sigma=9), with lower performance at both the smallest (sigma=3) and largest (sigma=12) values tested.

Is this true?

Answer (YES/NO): YES